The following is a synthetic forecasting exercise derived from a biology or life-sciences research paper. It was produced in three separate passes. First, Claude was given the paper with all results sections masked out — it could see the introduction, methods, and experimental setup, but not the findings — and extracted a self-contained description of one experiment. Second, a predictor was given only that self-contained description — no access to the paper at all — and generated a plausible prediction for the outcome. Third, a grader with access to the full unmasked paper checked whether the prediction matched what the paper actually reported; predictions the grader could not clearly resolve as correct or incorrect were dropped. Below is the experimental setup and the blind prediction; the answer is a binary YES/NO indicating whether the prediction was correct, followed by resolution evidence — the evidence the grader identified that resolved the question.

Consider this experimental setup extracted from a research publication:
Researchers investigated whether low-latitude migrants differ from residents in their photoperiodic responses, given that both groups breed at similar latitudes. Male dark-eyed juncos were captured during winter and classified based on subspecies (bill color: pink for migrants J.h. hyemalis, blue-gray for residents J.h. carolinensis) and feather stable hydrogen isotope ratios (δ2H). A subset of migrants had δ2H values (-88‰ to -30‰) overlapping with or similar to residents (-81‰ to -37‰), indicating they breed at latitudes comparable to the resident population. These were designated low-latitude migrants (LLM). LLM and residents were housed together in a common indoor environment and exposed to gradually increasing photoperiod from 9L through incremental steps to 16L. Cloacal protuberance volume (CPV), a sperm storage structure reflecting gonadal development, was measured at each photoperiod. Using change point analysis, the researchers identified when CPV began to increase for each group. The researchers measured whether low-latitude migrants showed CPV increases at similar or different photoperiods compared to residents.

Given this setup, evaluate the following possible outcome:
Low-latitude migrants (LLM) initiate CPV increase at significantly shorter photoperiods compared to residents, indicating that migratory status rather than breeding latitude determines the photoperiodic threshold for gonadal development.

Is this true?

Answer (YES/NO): NO